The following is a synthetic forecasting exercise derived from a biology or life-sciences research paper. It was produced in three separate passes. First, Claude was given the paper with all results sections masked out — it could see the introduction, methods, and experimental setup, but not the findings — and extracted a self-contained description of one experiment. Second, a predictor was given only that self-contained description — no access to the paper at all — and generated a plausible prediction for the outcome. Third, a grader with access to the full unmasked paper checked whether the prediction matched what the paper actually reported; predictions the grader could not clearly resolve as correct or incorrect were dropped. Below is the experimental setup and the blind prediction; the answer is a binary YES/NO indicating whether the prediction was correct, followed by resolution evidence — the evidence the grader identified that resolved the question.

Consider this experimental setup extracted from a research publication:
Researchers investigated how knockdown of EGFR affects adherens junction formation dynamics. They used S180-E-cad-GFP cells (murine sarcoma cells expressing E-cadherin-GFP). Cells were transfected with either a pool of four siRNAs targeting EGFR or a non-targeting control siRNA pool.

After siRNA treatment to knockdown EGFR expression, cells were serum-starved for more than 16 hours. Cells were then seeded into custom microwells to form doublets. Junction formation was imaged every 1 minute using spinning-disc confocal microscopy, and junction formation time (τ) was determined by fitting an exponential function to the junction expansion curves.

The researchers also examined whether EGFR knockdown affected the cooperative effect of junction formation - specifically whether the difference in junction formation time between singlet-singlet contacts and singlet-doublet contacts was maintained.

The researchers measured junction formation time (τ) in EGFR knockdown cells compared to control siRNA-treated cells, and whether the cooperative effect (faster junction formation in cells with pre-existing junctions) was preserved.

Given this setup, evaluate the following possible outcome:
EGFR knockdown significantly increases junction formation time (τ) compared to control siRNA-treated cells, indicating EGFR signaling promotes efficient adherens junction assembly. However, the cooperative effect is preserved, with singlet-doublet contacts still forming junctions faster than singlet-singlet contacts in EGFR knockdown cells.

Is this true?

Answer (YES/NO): NO